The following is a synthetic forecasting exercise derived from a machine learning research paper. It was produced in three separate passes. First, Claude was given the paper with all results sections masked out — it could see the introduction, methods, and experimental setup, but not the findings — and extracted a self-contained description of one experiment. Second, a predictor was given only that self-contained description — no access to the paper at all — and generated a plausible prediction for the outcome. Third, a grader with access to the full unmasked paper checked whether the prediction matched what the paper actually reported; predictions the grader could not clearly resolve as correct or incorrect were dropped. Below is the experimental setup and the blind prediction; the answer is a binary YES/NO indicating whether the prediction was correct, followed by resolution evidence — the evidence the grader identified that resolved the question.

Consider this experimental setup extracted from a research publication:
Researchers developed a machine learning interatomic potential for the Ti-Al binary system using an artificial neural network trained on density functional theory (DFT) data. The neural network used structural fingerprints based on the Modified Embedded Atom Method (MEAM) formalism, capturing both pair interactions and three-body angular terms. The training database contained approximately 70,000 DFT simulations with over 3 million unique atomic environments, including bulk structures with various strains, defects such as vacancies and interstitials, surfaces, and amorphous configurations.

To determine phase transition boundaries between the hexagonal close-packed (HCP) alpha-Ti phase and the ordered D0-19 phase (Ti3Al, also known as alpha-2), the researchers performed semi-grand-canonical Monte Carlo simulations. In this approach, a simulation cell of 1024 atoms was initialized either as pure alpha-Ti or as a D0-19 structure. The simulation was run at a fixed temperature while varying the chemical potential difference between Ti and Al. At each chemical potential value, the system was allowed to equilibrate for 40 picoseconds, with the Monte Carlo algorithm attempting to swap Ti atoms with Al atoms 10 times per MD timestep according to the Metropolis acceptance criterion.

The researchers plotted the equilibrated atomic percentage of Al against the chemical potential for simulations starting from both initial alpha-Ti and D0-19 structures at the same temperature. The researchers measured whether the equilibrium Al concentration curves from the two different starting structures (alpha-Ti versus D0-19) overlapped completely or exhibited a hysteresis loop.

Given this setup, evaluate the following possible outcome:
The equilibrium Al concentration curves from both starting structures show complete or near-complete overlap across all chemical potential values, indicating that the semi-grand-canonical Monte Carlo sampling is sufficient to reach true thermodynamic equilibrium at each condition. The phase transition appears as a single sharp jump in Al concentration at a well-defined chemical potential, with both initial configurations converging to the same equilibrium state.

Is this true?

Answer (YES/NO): NO